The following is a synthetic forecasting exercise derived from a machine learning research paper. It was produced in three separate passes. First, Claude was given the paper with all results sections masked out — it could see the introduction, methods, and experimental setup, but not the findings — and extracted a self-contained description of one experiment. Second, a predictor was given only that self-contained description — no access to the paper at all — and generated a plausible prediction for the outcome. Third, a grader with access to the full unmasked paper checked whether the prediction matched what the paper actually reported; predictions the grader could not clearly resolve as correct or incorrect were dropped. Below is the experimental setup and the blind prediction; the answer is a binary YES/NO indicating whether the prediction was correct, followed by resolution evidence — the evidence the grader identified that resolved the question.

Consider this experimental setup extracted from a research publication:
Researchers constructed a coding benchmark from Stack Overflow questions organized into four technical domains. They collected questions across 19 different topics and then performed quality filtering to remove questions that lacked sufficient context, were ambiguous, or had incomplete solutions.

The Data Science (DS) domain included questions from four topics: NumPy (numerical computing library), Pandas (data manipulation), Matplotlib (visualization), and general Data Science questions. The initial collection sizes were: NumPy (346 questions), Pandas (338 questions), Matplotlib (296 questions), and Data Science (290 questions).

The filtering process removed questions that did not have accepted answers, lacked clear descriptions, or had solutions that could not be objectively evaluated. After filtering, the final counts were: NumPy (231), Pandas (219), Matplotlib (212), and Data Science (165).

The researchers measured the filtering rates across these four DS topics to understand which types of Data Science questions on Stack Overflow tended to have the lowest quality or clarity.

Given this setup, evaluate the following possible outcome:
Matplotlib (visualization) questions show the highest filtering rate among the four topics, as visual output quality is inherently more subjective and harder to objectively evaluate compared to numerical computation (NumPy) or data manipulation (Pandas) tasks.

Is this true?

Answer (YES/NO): NO